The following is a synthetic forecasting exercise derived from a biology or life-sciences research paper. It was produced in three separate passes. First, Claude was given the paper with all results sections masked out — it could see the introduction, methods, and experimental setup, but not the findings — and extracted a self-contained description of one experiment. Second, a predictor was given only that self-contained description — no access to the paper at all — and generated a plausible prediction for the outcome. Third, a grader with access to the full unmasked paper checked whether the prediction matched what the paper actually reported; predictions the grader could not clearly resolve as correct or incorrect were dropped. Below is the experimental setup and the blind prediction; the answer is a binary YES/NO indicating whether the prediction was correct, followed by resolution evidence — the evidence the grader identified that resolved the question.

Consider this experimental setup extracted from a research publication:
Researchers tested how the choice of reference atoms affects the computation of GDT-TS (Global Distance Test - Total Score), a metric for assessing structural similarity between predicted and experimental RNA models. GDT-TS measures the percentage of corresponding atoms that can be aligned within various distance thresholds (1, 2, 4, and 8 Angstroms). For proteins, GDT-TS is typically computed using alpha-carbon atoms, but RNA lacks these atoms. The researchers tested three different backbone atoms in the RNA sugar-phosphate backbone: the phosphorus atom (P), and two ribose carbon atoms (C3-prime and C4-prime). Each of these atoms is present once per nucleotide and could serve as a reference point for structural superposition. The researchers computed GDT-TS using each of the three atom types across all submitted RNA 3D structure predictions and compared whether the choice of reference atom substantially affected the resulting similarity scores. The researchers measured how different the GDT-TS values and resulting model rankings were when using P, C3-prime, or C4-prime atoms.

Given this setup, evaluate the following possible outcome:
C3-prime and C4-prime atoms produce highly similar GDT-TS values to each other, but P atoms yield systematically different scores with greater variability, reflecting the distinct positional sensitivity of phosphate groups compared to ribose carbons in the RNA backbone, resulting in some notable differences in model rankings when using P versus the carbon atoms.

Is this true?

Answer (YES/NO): NO